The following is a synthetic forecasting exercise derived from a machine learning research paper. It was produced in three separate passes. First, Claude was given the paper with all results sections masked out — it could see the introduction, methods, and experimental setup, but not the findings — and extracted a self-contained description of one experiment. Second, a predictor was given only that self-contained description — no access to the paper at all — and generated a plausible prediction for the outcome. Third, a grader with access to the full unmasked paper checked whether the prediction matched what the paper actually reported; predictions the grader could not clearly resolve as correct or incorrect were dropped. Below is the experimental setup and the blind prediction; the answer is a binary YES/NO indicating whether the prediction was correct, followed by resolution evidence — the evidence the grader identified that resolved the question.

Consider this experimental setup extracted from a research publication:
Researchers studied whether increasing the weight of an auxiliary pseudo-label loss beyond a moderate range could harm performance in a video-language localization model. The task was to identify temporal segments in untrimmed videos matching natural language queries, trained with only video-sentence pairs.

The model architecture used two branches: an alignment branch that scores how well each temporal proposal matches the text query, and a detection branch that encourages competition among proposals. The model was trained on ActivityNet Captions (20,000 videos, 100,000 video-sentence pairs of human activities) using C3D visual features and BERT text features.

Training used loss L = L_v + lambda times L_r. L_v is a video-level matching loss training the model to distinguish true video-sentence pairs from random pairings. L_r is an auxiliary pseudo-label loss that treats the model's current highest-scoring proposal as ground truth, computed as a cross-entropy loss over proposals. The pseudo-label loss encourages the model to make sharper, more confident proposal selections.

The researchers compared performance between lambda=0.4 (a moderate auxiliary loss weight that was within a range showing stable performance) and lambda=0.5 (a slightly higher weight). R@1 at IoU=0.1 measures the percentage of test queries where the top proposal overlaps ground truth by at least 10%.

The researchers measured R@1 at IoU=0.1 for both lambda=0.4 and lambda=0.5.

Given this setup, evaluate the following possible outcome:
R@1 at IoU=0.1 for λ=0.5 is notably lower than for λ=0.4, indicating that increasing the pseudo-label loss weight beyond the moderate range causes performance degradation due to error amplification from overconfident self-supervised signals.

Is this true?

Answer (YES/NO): YES